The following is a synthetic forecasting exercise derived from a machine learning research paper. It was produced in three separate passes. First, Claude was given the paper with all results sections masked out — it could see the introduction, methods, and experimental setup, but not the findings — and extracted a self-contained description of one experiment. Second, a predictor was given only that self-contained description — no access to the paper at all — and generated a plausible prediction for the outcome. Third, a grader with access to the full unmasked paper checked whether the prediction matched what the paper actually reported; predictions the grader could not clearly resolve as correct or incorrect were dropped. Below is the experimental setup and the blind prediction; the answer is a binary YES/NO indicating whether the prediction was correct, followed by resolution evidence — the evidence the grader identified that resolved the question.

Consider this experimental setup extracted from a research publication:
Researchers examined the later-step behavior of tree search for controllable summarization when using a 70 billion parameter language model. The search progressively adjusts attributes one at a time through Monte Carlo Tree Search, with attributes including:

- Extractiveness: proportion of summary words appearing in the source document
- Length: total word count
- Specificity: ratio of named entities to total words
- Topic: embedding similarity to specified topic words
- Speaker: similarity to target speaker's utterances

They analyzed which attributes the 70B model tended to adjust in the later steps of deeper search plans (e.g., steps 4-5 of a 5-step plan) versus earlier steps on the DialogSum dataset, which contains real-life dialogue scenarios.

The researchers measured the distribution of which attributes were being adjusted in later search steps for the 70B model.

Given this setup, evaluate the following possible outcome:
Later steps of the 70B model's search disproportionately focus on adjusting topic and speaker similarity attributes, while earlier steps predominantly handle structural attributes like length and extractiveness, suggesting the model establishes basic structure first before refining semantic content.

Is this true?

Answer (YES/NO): NO